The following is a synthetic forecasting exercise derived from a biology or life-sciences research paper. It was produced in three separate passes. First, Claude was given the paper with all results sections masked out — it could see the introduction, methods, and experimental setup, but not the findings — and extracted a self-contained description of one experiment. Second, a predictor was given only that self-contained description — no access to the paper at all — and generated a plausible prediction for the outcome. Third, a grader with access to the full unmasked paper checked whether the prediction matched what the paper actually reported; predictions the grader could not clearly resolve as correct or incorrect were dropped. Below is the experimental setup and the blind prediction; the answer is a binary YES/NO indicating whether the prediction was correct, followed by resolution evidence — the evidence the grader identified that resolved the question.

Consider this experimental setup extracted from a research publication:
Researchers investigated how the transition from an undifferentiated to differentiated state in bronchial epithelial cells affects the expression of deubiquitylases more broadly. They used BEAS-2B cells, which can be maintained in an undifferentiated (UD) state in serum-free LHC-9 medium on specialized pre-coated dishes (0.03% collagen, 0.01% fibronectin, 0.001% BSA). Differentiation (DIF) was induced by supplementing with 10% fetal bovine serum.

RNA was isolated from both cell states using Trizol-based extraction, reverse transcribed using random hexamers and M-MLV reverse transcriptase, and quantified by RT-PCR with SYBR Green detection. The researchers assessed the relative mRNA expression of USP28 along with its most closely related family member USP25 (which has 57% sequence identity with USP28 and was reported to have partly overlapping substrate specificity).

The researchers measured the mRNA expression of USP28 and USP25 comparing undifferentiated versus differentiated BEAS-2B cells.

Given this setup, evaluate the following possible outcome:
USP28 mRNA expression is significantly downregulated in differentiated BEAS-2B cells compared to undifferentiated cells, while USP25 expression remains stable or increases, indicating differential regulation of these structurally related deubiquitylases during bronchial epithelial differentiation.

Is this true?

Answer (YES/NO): NO